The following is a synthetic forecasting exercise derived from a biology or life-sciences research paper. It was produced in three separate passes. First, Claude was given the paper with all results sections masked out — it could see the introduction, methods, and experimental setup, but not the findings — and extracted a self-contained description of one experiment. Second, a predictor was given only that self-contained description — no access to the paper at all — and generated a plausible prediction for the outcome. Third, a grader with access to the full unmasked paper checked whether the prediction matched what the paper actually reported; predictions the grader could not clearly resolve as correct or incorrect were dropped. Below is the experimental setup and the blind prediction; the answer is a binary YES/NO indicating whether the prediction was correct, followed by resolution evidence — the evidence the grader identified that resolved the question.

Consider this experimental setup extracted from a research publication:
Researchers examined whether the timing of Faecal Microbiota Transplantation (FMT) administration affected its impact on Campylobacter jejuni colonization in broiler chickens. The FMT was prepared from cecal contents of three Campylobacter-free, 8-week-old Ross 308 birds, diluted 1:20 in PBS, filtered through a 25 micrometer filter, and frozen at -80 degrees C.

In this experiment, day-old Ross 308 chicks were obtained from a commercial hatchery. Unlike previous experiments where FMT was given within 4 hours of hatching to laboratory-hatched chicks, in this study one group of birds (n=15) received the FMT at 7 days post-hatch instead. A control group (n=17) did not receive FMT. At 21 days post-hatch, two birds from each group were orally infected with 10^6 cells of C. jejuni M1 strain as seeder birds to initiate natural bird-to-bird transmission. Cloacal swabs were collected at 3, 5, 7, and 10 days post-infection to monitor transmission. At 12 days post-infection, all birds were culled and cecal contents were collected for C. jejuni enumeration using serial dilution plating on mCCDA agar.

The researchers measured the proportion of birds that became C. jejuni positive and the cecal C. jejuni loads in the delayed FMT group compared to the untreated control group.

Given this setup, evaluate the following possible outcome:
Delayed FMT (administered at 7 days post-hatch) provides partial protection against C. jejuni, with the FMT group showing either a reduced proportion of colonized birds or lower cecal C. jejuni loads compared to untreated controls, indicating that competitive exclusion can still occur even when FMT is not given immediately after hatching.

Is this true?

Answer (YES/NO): NO